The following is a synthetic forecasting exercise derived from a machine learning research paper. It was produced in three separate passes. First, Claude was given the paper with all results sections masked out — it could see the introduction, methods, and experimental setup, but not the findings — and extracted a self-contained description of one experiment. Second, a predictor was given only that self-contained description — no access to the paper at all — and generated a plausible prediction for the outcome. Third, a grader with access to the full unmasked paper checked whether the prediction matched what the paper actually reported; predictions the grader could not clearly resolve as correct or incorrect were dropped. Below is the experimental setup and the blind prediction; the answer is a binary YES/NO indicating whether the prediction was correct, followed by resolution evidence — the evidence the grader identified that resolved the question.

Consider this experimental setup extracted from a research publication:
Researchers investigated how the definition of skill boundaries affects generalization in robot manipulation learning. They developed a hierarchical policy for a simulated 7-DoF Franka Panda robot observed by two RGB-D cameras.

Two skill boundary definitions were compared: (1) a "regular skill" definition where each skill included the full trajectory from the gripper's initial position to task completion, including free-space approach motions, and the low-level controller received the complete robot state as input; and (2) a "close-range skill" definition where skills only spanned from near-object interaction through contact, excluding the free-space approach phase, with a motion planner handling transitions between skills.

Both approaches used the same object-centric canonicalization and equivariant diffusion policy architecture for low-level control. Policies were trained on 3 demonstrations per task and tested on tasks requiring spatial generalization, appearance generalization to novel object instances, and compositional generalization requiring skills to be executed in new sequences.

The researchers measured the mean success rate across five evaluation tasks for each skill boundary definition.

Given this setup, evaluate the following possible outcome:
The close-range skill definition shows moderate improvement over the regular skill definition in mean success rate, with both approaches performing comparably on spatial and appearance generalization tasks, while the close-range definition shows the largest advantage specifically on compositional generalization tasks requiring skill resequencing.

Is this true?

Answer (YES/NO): NO